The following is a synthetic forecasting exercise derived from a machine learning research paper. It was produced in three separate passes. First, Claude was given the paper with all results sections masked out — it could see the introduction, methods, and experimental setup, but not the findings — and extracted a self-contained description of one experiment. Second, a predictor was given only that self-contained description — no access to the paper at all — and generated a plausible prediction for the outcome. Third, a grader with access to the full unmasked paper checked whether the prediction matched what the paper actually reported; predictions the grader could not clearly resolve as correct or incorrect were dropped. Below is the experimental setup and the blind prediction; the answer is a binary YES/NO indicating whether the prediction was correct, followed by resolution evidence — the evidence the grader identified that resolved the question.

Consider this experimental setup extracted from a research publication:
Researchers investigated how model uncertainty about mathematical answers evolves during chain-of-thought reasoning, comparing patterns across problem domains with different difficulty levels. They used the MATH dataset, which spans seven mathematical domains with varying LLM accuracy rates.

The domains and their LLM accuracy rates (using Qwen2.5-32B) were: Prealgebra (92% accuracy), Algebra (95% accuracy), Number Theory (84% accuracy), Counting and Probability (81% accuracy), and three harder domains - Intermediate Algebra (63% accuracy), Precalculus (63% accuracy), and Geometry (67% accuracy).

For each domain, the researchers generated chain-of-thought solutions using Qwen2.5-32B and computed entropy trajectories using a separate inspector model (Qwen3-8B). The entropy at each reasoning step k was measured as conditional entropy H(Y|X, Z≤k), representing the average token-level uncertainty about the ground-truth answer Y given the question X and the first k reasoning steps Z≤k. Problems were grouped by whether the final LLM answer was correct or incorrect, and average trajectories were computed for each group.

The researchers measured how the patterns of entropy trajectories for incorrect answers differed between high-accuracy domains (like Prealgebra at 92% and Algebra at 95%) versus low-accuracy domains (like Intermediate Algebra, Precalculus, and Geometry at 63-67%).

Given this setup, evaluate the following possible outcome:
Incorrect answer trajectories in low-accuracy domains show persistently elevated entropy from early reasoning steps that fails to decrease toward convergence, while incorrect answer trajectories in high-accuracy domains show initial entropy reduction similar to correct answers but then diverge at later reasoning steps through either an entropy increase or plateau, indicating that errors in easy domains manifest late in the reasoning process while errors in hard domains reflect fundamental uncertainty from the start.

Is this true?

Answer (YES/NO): NO